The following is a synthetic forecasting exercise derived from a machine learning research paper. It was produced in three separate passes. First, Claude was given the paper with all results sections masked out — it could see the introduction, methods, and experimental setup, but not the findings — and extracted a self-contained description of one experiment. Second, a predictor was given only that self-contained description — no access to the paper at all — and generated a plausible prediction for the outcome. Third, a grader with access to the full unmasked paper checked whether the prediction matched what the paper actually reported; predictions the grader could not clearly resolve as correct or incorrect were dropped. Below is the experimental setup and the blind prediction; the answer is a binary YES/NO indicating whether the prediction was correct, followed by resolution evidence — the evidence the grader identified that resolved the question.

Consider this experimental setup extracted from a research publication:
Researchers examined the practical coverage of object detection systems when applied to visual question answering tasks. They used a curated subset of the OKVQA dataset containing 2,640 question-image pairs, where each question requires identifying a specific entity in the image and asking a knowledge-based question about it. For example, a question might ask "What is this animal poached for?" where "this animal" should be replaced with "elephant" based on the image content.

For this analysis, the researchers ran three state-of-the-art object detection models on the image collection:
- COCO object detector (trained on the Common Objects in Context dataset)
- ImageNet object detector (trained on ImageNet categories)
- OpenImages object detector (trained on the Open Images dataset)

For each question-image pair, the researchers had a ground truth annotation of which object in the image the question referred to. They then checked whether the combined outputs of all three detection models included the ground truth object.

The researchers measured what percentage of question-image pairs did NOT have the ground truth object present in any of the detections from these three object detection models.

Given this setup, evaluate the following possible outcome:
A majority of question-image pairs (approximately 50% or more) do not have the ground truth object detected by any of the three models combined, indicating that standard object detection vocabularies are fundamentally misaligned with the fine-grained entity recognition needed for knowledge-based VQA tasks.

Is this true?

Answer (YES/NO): NO